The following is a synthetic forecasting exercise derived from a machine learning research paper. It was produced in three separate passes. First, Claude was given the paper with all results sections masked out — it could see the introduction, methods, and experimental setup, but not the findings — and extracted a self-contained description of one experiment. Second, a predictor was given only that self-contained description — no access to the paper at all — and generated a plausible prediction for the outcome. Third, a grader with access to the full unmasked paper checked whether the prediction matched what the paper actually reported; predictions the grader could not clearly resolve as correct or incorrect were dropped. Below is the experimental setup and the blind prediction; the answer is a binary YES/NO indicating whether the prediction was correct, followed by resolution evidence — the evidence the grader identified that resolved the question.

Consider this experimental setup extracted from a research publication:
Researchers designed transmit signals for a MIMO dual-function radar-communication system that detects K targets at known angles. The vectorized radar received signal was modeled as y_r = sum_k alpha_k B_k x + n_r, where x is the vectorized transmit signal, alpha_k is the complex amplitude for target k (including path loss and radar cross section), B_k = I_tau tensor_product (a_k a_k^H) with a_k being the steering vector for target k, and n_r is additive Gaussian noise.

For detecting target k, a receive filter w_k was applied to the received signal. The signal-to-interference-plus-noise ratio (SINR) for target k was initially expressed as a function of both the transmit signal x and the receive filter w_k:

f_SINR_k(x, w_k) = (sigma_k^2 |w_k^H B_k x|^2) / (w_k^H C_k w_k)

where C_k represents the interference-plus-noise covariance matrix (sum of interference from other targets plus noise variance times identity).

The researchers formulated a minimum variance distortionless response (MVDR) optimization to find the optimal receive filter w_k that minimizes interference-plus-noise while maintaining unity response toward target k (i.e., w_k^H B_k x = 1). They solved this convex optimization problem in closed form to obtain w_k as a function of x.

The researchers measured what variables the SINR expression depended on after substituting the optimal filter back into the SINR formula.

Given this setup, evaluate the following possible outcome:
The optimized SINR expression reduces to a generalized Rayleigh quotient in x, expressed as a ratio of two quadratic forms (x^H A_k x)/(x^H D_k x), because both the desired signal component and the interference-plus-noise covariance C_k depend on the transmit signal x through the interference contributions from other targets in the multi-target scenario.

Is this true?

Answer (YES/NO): NO